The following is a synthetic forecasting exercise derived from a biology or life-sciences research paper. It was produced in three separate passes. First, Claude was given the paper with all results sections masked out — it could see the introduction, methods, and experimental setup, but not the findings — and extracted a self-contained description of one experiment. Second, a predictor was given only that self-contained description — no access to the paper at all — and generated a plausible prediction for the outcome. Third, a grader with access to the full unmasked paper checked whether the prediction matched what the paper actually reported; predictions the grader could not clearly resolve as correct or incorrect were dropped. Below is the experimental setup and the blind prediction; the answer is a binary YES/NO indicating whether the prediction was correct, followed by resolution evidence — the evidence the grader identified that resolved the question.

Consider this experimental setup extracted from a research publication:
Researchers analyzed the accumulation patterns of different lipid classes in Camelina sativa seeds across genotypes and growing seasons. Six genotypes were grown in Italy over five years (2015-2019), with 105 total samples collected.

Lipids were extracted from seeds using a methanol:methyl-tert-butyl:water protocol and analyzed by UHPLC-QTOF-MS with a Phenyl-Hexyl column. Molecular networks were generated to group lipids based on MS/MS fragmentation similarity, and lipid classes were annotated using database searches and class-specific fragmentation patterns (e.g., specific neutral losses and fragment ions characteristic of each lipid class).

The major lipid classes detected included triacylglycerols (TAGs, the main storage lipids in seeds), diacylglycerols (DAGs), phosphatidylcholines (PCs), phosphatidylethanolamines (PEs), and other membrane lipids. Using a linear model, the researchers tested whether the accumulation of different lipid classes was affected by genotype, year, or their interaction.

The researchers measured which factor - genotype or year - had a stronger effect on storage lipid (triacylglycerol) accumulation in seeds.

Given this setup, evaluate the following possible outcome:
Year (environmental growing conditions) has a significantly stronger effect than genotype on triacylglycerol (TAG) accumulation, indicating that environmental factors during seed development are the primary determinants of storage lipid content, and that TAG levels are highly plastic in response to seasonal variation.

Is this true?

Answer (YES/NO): NO